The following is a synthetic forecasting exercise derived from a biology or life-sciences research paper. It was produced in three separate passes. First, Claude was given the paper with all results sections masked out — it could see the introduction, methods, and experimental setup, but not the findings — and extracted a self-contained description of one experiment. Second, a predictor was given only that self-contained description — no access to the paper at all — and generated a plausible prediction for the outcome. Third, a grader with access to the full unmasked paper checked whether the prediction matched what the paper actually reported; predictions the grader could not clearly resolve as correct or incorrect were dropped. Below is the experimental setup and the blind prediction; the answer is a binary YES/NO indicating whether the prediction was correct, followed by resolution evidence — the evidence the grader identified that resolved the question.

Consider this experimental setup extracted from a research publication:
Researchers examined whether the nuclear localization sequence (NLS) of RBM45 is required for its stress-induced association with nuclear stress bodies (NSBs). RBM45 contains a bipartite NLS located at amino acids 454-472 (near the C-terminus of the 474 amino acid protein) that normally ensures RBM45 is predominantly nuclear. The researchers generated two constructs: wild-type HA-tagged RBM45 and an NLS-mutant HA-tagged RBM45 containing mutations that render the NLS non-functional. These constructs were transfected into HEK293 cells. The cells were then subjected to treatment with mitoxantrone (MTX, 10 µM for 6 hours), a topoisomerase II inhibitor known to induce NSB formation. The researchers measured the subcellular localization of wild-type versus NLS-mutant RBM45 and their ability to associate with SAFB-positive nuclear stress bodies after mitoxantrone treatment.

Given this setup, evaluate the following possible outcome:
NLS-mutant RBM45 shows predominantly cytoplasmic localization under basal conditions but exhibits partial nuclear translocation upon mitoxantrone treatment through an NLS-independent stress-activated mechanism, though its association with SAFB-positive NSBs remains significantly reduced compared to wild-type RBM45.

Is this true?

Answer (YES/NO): NO